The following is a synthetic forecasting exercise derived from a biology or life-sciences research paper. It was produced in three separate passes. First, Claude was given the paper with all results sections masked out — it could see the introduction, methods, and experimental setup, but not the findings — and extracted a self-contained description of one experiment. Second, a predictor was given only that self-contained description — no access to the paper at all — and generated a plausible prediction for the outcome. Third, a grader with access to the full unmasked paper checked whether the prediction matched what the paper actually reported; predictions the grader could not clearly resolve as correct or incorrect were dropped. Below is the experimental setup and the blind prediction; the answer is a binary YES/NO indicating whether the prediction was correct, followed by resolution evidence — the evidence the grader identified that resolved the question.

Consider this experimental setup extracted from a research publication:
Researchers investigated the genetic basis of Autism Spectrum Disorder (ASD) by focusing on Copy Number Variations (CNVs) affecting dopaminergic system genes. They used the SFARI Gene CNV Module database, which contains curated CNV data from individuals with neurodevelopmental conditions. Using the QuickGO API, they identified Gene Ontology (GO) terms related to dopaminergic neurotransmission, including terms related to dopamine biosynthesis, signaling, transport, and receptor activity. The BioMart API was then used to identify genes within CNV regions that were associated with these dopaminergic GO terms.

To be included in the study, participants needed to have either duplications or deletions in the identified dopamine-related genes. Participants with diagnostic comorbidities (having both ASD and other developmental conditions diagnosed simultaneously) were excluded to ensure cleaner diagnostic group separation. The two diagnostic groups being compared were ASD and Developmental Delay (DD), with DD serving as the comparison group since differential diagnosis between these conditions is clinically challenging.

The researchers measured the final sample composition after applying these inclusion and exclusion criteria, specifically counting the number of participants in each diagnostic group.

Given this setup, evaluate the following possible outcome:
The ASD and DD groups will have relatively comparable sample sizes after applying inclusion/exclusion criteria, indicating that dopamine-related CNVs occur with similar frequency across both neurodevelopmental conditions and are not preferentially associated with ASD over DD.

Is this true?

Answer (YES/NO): YES